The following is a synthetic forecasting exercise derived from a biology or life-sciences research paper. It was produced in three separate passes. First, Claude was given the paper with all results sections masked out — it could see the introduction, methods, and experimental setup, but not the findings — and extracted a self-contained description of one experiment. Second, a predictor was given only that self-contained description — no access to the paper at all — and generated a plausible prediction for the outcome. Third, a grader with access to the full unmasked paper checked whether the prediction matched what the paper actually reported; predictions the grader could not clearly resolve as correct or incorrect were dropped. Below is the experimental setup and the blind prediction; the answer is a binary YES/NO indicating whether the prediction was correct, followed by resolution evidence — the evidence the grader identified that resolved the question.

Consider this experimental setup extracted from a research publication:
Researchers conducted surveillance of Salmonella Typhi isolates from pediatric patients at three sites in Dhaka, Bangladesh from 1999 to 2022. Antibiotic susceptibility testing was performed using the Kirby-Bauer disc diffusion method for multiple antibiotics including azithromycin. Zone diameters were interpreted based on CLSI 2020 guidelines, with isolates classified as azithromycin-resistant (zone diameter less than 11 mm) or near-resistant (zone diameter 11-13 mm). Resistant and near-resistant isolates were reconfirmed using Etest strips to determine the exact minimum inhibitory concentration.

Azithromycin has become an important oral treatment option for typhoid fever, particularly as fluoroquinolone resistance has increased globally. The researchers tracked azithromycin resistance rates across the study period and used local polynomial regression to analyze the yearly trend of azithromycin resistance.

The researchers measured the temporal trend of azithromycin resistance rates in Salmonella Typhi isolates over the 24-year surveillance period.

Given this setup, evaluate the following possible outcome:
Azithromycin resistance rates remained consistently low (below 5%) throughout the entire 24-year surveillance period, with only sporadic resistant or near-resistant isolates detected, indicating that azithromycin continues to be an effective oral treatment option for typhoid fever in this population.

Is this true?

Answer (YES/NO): YES